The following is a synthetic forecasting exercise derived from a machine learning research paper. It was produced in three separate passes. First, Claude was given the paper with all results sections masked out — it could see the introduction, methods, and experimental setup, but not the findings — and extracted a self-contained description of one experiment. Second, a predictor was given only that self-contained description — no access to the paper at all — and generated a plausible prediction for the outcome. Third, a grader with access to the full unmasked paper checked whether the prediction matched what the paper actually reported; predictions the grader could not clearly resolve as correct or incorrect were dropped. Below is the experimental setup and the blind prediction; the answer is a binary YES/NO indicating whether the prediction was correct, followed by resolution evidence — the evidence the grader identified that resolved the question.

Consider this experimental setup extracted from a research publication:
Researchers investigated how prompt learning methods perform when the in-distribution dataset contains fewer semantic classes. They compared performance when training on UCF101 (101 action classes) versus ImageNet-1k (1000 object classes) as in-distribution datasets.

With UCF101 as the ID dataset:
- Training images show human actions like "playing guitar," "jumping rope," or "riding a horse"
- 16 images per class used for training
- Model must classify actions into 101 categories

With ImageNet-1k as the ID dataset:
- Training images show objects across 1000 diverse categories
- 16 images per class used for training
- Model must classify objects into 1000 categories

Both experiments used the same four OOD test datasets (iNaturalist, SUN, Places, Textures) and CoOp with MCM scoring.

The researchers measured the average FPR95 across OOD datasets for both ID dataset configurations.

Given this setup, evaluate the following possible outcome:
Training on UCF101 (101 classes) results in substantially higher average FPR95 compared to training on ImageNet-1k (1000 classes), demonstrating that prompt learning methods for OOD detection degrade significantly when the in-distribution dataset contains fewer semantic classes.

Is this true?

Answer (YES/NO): NO